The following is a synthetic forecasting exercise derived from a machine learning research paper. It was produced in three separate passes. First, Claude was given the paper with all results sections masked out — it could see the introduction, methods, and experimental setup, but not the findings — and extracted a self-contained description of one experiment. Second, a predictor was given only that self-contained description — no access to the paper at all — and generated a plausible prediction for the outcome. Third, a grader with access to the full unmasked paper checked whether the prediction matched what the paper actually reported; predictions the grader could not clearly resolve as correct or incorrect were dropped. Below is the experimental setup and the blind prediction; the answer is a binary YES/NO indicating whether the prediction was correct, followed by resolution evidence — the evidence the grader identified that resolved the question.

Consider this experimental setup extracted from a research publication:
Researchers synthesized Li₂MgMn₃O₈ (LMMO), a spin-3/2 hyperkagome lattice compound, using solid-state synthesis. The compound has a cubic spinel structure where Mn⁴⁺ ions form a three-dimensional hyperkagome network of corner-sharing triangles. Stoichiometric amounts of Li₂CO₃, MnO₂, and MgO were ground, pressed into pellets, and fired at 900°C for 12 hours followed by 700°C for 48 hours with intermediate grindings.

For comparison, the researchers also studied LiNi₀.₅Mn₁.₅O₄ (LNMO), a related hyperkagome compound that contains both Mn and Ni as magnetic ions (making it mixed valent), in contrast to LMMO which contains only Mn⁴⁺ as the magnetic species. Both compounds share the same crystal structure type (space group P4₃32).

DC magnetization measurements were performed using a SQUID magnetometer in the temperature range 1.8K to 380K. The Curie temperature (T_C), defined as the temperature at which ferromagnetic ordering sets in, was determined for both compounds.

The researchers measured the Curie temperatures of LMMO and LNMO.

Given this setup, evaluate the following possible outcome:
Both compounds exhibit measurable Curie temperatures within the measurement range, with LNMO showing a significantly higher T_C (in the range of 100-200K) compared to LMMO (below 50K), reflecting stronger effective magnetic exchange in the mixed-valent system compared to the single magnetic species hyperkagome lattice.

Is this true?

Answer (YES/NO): YES